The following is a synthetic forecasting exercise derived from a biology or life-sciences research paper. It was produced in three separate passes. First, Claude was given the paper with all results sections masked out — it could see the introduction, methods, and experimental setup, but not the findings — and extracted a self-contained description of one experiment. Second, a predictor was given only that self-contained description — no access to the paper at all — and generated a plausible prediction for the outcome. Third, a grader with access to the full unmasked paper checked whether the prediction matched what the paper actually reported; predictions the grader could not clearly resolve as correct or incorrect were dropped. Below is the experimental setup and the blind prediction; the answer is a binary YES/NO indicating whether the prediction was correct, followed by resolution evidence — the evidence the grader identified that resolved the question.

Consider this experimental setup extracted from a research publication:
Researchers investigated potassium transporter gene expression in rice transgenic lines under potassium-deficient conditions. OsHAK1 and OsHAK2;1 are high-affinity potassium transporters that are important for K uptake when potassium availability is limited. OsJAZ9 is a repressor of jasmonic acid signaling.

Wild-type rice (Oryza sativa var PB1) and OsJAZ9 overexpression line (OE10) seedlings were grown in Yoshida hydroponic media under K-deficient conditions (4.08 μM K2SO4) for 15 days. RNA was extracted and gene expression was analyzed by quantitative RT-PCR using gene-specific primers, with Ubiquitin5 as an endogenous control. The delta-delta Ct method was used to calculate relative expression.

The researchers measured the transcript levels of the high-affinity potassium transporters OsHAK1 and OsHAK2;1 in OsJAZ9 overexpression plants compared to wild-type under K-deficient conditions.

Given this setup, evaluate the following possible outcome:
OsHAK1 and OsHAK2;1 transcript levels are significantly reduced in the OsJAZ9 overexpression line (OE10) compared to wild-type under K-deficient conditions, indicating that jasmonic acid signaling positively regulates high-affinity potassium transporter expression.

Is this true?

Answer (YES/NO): NO